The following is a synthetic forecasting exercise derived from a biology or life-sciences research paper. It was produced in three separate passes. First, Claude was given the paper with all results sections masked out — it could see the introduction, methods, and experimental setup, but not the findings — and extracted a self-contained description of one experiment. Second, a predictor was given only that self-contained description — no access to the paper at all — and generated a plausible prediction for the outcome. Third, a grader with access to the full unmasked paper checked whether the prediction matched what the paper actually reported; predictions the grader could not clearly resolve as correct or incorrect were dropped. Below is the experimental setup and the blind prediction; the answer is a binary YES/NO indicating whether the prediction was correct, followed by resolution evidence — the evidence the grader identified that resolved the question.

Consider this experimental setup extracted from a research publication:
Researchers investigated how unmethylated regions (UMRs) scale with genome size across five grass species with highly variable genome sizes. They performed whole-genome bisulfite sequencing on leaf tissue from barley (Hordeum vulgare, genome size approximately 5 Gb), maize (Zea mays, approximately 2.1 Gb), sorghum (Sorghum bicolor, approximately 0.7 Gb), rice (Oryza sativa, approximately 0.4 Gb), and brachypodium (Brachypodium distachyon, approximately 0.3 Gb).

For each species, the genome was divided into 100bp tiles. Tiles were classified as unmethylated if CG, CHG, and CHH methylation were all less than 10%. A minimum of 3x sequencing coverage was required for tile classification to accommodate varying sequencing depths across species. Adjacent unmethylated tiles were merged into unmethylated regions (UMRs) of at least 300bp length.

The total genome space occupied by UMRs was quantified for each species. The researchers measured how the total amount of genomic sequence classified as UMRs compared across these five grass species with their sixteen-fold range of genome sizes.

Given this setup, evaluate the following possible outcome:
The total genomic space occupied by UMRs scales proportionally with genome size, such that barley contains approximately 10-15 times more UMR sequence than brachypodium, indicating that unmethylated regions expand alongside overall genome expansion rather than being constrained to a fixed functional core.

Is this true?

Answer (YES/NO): NO